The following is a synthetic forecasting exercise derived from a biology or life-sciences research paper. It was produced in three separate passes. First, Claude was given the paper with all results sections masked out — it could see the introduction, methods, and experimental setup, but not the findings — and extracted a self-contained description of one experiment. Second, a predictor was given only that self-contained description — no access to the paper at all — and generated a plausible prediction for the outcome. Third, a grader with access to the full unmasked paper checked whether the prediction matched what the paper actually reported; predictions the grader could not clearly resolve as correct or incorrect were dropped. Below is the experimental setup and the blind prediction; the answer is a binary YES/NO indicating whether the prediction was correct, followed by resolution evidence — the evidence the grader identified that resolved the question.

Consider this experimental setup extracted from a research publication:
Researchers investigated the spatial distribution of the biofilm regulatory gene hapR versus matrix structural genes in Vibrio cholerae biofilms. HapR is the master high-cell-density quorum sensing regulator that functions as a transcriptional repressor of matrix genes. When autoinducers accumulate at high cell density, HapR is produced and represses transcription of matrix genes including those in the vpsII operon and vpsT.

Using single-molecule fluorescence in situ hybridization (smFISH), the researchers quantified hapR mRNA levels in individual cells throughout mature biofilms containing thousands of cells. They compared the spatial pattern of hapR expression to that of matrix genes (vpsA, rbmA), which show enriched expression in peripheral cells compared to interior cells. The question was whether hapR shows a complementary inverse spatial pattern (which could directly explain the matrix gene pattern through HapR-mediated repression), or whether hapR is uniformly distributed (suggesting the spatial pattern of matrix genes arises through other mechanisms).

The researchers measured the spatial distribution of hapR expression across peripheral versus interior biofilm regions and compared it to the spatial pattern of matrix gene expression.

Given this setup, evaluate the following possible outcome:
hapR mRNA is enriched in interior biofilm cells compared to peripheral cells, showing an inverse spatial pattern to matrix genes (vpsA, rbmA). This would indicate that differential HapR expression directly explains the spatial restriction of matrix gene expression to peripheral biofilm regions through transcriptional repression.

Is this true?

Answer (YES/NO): NO